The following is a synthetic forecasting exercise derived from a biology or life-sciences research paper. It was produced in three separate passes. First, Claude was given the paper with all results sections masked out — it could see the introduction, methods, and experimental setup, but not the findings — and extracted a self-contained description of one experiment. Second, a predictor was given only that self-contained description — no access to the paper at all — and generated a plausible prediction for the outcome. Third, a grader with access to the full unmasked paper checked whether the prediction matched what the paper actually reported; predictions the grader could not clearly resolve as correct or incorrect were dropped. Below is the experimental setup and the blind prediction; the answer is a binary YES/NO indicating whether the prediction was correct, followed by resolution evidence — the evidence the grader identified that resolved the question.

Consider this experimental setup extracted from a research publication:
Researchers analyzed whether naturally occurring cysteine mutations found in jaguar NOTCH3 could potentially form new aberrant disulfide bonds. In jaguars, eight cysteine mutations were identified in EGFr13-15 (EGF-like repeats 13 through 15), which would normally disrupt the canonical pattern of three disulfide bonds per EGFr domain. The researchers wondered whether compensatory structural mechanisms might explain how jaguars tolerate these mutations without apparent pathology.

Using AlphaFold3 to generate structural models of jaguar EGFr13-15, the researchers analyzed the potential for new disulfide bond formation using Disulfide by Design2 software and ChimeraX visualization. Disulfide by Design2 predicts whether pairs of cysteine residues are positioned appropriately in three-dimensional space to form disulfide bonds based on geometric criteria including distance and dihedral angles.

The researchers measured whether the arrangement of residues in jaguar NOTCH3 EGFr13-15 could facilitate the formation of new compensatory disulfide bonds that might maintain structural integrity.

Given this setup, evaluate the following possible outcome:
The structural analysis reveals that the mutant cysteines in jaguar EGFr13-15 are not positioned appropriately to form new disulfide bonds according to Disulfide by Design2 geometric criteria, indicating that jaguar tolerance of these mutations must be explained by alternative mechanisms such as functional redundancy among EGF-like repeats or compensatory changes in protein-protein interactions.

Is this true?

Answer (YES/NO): YES